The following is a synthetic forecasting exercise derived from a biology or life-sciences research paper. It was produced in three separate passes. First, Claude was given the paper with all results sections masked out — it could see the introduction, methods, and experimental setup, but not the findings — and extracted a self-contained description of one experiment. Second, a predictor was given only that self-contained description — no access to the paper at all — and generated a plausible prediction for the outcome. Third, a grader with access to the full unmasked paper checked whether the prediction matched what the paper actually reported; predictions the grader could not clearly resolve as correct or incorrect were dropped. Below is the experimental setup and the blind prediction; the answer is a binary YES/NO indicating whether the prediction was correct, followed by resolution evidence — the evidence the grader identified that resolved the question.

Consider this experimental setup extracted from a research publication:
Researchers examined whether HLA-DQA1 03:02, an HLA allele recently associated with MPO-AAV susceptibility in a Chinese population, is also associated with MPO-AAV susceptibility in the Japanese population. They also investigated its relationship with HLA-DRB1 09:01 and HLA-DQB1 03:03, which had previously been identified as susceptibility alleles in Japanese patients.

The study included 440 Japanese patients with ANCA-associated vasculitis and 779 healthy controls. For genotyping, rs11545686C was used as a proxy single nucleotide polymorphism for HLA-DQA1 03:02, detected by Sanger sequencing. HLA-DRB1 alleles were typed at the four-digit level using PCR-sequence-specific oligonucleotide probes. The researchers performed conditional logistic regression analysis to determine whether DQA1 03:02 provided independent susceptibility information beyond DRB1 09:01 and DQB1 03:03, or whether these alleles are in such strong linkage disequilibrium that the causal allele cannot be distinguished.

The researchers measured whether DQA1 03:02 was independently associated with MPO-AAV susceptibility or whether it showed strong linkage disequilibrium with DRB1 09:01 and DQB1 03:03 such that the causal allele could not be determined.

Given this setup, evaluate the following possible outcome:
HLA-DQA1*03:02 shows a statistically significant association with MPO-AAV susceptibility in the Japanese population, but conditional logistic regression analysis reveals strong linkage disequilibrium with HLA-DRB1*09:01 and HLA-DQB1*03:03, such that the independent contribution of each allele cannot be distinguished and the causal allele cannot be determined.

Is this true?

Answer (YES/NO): YES